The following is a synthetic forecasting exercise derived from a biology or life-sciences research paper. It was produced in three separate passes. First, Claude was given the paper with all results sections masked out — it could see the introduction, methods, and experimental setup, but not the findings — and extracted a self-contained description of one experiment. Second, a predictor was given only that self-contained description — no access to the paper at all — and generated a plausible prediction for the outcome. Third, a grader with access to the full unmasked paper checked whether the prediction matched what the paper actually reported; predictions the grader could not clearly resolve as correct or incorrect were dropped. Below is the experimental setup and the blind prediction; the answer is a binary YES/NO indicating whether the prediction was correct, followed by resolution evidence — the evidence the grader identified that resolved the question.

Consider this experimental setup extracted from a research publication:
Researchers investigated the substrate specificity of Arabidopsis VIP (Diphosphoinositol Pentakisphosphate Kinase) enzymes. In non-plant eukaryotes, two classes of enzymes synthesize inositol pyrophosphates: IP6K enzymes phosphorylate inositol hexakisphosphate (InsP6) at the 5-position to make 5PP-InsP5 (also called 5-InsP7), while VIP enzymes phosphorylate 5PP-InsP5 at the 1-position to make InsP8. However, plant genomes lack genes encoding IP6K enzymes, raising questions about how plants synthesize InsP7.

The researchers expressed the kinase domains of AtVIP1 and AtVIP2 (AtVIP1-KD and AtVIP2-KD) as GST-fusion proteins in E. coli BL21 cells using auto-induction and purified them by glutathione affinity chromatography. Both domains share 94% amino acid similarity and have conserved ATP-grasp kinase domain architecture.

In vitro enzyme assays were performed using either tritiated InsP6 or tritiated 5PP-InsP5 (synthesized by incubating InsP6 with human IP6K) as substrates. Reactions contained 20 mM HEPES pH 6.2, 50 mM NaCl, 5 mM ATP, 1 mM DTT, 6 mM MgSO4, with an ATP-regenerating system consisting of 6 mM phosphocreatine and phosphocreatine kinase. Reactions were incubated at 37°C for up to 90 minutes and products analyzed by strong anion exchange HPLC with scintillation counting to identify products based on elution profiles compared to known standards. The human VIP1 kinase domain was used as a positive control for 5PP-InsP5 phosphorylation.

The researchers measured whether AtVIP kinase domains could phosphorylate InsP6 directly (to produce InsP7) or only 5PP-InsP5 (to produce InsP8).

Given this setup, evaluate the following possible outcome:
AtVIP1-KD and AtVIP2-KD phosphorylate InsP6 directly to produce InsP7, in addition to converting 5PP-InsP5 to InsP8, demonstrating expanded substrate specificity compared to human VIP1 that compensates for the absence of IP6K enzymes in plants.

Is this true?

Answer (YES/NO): NO